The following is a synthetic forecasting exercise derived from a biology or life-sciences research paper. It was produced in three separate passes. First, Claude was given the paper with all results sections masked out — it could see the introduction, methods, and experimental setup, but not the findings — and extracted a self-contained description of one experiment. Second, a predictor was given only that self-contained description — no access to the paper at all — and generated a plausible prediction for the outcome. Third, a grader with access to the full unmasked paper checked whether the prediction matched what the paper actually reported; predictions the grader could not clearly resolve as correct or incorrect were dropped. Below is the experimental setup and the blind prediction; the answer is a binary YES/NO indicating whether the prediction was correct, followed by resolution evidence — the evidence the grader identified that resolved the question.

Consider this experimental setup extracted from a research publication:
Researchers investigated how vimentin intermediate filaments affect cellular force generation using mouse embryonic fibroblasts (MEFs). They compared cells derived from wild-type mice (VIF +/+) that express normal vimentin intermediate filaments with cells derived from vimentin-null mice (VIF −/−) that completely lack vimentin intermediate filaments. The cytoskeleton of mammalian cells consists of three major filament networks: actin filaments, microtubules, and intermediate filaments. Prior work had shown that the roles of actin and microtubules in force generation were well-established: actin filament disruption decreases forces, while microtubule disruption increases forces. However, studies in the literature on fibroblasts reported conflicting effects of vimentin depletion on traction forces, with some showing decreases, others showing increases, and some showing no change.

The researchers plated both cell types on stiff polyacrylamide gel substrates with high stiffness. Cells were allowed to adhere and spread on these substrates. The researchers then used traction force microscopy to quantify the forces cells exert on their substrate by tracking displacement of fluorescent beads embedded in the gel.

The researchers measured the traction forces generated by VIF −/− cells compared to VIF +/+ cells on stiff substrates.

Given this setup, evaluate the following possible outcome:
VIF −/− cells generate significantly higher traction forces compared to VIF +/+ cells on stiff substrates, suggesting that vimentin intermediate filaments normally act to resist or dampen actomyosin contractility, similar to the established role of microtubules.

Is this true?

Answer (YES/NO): YES